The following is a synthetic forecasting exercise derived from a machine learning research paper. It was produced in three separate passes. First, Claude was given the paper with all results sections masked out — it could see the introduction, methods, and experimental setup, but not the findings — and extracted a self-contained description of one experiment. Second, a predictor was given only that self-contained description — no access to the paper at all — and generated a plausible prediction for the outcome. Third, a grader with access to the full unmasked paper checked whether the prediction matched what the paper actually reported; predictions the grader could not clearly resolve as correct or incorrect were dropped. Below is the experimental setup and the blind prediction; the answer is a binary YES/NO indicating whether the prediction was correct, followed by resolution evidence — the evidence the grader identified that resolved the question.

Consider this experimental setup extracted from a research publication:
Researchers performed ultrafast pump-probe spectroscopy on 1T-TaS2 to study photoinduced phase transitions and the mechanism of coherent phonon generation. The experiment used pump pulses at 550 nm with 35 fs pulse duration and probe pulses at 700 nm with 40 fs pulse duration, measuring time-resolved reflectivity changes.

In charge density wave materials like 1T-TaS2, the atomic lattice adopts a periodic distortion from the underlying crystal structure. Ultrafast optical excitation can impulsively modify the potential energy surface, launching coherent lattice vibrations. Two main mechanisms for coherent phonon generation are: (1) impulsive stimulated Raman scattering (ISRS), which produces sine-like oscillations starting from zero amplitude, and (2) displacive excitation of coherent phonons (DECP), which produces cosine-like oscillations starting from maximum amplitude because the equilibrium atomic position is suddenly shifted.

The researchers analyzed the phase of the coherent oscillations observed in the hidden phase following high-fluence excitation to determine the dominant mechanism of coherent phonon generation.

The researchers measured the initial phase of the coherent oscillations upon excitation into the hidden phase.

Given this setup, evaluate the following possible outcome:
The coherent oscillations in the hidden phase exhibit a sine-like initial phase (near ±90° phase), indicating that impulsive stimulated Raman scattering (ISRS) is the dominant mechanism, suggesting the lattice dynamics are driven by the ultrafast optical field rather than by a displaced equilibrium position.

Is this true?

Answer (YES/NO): NO